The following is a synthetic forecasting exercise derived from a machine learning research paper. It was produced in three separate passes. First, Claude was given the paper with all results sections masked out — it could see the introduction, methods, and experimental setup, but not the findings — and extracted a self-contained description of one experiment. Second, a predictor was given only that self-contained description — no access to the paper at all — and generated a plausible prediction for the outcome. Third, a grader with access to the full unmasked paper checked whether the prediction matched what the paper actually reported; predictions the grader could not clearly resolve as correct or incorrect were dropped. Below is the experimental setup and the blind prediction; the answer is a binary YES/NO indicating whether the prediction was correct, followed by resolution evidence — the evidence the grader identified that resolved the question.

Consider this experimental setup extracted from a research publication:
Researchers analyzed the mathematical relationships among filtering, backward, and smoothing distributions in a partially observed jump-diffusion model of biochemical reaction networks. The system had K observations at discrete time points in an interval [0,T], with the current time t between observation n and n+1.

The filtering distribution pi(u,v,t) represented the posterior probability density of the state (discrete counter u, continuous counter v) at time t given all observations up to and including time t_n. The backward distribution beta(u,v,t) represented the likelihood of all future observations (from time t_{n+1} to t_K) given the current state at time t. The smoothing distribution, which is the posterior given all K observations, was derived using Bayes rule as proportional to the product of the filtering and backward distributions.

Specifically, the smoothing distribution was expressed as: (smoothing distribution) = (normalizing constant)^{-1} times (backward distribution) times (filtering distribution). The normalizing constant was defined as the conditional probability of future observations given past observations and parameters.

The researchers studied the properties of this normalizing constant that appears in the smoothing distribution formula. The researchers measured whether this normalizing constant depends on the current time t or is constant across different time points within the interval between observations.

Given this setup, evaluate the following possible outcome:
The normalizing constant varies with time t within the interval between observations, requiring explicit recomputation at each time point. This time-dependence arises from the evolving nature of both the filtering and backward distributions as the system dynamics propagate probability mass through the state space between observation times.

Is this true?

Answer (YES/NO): NO